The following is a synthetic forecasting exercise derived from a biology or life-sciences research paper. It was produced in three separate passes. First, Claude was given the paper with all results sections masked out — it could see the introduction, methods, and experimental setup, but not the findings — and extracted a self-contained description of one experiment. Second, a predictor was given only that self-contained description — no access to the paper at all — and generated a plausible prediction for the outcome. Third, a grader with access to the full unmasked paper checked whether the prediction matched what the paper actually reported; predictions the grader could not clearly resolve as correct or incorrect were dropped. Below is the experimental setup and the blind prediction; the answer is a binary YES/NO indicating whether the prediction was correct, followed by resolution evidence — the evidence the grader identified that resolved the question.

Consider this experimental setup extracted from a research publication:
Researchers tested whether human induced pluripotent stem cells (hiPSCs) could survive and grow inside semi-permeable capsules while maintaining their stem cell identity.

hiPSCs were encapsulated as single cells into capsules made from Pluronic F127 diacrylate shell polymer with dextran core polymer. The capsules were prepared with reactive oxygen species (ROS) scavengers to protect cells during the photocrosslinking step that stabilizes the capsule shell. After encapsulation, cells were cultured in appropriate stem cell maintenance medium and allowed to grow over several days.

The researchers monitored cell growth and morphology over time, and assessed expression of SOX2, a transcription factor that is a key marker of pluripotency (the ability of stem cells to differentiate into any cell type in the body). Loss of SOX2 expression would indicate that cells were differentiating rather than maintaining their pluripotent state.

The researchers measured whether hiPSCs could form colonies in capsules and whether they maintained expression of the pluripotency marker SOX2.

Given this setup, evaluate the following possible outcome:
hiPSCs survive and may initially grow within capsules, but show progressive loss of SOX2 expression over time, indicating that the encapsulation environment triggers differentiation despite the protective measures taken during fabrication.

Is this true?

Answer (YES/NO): NO